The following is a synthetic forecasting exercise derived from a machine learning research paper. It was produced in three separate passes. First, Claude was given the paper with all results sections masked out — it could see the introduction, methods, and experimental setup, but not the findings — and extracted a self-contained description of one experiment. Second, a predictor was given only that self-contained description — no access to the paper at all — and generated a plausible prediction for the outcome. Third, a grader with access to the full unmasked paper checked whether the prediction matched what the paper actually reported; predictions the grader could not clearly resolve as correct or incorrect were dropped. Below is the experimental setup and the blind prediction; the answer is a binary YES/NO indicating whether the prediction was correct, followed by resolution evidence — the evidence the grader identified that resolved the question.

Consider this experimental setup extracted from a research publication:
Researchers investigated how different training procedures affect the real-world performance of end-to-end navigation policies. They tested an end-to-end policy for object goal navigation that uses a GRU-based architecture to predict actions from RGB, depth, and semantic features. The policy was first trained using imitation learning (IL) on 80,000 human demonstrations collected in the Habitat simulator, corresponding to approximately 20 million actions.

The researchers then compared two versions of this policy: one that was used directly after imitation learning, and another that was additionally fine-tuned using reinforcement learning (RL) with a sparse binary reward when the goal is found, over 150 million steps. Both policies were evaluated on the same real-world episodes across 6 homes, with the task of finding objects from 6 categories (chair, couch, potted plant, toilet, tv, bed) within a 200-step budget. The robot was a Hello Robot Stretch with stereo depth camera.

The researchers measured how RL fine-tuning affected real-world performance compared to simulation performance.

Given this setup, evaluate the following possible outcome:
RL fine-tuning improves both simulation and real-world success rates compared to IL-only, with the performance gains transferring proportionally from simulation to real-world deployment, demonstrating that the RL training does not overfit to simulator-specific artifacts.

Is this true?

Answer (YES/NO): NO